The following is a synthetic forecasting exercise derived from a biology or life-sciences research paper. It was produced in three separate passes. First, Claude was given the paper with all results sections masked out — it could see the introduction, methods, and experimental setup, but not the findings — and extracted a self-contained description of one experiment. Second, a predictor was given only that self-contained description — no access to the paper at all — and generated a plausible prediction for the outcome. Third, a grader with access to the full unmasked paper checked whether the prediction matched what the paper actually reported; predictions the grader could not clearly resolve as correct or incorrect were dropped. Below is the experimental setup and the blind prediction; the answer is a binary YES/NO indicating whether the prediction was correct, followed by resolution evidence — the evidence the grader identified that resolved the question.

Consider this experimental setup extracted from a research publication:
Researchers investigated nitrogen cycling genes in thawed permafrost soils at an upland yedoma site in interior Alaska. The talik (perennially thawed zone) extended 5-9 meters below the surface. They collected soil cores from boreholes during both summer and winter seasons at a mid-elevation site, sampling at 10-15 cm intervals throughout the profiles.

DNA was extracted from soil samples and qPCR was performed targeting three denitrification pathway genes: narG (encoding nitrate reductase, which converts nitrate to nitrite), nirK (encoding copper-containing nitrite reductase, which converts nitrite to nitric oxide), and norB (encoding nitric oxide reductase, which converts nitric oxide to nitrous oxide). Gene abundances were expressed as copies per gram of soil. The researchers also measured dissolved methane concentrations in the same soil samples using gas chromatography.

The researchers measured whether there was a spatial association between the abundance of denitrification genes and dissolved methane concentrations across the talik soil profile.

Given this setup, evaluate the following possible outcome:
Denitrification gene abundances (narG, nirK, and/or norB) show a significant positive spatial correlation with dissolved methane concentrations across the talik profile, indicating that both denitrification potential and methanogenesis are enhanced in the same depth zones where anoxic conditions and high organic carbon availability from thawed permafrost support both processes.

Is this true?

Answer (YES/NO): NO